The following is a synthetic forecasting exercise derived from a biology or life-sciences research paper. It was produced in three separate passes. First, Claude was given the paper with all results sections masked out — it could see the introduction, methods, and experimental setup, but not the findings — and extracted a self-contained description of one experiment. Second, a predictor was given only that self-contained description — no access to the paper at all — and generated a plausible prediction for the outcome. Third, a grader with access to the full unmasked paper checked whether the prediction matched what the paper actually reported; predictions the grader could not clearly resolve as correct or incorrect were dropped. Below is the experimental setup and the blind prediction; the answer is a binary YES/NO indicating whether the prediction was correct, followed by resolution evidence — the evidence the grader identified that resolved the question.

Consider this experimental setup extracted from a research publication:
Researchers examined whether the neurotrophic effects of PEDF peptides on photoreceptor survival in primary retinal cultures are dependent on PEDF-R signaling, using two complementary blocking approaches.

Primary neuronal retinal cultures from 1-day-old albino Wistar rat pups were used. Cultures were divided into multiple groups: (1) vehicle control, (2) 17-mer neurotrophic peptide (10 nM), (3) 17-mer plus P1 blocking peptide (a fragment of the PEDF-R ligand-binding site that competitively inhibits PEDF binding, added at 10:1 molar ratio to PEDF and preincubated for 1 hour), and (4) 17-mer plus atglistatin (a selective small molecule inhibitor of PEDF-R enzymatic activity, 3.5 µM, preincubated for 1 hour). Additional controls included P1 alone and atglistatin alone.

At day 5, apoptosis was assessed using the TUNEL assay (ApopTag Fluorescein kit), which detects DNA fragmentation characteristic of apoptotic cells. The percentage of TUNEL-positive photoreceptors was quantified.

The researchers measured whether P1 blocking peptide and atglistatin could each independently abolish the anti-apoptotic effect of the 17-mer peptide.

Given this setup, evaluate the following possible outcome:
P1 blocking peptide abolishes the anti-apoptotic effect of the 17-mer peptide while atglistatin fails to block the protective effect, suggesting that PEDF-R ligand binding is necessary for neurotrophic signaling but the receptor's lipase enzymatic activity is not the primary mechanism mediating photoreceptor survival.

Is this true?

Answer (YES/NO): NO